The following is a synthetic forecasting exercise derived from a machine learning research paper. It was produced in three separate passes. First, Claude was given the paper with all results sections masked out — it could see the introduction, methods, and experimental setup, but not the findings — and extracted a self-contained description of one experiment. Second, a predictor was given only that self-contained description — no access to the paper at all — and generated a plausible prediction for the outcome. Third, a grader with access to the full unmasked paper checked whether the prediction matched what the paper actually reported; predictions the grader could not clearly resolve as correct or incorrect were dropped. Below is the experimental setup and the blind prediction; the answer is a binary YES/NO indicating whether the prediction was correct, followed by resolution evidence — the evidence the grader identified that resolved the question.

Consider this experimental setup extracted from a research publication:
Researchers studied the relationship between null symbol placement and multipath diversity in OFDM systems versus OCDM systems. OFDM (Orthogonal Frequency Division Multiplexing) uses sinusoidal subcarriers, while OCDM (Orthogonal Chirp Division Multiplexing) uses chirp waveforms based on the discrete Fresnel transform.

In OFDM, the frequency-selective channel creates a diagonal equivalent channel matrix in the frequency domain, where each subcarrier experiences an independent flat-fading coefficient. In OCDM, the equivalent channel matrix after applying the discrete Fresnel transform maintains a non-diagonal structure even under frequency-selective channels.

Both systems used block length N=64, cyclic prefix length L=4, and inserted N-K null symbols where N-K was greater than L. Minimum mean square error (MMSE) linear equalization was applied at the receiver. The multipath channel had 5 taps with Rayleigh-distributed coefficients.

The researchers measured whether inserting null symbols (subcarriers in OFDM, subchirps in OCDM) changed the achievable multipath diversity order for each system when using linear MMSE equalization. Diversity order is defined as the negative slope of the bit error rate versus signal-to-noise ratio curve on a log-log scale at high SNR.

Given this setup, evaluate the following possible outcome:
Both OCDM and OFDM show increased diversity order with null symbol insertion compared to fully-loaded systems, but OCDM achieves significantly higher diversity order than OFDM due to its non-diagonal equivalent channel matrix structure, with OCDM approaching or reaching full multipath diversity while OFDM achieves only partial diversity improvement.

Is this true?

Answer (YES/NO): NO